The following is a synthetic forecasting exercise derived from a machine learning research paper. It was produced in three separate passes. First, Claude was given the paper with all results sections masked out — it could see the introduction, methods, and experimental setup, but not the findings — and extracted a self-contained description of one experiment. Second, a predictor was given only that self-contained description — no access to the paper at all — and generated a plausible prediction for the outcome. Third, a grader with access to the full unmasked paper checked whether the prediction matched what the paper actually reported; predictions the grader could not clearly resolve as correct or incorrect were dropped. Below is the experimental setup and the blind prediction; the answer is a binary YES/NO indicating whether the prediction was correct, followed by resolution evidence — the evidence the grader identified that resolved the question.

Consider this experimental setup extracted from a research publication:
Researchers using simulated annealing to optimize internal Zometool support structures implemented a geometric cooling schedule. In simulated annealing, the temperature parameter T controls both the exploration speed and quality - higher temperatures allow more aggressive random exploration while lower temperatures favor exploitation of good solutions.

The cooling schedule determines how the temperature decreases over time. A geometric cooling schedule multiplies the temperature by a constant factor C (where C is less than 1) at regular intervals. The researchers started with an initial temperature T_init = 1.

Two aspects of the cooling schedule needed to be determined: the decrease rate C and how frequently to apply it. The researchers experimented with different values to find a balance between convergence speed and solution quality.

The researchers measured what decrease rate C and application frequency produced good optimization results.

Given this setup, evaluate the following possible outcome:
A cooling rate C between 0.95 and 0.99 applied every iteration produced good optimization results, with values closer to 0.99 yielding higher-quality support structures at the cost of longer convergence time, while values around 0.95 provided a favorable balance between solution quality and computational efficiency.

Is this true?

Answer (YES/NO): NO